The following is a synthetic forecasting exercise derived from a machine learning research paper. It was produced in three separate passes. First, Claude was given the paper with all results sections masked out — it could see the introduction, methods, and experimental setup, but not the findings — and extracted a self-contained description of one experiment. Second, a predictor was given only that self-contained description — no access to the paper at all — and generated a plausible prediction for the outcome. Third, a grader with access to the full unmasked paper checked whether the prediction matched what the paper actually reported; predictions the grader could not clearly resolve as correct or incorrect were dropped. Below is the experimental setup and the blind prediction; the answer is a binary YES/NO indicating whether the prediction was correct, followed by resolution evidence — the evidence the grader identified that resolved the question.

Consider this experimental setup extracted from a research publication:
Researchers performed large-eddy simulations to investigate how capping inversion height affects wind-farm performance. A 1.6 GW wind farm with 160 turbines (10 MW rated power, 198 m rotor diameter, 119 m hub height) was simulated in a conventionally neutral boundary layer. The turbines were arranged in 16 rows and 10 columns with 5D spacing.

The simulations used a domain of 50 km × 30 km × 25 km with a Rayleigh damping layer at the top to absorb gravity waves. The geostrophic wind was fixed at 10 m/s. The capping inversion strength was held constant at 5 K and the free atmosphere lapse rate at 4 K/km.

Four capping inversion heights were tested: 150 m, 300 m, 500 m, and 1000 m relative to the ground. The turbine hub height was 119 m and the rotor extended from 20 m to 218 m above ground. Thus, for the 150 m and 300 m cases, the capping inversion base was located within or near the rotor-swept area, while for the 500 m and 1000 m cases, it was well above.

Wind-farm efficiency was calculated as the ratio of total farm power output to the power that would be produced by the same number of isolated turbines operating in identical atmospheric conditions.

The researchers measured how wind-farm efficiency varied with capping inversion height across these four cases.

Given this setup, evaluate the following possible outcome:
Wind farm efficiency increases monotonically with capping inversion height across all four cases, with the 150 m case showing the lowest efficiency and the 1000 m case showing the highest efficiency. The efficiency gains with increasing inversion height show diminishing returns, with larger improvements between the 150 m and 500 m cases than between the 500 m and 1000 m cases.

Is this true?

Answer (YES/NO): YES